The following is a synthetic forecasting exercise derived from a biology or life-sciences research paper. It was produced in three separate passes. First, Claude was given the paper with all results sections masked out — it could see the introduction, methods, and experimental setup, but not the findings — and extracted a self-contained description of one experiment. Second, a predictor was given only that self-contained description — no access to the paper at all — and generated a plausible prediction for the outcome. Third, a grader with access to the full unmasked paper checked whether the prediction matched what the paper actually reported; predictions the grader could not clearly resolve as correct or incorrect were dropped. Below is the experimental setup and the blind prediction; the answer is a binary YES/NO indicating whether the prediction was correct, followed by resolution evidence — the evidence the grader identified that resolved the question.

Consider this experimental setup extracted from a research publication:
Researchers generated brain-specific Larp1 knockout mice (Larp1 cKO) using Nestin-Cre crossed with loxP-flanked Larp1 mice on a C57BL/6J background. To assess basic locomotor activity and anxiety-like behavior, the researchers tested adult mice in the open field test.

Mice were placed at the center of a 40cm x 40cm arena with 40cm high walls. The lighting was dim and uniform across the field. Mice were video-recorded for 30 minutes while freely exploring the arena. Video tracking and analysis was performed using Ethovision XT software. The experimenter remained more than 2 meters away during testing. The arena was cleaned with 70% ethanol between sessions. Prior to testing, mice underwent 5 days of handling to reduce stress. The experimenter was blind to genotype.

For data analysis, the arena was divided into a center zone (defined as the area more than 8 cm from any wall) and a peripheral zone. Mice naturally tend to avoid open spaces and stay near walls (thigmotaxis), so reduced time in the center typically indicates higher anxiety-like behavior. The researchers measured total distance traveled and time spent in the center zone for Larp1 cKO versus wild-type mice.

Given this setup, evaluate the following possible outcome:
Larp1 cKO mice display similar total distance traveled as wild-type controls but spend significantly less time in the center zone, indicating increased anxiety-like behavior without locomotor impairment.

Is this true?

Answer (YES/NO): NO